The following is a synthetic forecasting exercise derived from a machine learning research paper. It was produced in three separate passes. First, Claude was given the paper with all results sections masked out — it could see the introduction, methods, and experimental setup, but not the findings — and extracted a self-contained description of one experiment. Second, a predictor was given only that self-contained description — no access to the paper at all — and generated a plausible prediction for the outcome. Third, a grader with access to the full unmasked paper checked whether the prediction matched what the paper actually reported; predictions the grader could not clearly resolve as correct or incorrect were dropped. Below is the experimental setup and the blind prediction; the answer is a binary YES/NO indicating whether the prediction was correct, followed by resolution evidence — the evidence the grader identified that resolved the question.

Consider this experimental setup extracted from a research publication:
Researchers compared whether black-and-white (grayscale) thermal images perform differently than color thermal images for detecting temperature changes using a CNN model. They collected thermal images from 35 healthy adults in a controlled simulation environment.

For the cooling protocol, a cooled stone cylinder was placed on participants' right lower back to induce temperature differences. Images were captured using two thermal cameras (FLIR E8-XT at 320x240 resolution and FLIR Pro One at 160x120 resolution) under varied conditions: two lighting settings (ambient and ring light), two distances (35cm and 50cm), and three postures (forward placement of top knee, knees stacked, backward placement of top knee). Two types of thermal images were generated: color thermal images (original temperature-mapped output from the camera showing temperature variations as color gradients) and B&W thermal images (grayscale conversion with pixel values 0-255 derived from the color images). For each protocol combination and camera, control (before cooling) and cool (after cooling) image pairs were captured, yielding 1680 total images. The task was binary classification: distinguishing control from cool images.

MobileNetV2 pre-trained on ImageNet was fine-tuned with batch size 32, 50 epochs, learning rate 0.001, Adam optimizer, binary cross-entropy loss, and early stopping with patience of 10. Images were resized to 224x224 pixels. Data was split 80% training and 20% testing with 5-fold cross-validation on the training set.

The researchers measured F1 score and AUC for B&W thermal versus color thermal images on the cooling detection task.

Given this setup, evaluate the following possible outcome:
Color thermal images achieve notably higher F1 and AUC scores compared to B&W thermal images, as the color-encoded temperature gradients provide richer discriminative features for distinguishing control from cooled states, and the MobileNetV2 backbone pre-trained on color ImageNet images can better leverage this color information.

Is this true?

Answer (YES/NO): NO